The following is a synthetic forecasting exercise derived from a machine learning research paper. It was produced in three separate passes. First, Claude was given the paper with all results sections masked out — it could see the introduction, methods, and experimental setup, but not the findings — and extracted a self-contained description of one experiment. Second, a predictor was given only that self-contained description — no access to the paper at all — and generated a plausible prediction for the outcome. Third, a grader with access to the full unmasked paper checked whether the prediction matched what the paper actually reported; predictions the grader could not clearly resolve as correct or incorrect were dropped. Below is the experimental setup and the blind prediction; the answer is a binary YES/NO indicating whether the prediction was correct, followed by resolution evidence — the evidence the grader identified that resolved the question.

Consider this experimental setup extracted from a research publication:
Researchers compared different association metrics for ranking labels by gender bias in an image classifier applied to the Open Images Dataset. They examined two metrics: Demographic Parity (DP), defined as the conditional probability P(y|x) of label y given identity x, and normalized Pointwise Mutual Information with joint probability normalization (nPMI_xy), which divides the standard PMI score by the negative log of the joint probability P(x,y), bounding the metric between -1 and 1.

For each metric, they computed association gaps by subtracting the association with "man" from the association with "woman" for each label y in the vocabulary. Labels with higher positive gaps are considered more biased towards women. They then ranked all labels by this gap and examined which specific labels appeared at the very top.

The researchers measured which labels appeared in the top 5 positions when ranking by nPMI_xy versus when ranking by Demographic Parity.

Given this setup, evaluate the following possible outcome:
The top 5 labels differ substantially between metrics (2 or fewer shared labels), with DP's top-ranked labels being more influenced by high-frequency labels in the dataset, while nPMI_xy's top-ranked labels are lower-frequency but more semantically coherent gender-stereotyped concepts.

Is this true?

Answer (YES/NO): YES